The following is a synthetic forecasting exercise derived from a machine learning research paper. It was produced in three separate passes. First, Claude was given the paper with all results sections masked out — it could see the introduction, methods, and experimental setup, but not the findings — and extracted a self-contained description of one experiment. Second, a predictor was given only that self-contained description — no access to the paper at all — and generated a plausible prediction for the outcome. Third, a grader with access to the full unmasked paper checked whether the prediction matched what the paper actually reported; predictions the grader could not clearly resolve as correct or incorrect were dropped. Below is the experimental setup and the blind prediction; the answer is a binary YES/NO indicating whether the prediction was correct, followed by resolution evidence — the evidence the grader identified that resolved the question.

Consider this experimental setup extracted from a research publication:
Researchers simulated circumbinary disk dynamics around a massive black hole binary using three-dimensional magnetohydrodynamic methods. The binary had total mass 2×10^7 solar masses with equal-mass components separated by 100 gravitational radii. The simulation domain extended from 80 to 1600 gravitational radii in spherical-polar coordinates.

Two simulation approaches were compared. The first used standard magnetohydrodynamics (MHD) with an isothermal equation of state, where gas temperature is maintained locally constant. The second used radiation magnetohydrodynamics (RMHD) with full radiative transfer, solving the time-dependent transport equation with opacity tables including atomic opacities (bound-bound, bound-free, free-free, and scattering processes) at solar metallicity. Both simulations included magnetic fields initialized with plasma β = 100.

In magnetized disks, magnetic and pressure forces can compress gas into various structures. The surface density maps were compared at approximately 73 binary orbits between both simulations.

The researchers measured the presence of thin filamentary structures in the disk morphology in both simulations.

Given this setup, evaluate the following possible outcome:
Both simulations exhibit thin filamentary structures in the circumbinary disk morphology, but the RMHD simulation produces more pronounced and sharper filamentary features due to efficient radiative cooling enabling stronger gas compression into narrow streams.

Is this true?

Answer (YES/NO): NO